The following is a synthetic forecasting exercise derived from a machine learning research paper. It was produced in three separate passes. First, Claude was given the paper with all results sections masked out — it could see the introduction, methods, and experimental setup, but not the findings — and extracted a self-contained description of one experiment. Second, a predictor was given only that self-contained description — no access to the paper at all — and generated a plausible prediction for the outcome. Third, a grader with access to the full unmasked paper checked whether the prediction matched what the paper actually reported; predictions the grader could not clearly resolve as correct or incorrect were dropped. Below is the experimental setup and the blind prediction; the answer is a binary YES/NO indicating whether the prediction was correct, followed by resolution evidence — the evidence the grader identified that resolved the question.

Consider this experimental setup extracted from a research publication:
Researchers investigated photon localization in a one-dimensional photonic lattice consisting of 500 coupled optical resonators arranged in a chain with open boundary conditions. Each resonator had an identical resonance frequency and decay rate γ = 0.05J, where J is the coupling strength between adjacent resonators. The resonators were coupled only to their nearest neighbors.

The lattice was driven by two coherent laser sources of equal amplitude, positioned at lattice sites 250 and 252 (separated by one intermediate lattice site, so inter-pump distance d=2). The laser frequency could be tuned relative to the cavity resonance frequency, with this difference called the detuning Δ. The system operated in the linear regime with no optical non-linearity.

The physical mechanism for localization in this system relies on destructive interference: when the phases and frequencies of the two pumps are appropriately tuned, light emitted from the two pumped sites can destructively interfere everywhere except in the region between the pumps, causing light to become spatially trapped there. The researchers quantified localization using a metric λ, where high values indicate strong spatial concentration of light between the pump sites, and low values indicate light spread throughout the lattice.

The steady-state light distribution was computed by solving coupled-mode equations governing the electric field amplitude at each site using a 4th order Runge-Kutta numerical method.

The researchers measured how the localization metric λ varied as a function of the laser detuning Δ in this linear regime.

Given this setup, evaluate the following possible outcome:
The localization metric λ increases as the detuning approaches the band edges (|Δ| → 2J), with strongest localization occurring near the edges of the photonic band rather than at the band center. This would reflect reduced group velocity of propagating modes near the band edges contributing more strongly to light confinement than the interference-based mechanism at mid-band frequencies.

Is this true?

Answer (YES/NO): NO